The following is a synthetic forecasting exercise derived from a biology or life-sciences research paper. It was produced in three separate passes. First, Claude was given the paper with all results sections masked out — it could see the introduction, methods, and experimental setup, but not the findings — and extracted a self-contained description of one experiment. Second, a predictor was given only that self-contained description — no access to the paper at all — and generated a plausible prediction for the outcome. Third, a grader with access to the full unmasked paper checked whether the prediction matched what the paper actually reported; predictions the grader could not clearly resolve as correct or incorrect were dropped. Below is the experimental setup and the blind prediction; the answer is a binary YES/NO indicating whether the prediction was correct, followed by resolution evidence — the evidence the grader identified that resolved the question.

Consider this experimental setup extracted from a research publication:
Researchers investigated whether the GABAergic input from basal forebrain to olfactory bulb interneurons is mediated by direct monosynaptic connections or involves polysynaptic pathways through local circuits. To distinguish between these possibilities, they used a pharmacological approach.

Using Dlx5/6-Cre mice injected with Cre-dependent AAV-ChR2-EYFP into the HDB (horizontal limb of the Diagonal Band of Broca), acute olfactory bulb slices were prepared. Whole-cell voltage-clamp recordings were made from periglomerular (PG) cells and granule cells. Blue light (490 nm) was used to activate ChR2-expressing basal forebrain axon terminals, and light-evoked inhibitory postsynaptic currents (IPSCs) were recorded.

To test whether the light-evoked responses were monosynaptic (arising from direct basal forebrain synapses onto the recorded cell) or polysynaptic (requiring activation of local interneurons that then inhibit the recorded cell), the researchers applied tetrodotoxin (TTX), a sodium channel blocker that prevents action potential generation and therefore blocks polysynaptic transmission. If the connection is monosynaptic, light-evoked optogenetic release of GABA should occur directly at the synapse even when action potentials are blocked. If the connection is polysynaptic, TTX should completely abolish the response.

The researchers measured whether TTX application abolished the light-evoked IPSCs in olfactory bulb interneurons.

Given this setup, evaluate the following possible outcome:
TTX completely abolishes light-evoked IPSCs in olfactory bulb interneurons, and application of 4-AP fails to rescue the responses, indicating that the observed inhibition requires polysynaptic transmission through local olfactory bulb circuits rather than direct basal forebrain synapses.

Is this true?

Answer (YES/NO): NO